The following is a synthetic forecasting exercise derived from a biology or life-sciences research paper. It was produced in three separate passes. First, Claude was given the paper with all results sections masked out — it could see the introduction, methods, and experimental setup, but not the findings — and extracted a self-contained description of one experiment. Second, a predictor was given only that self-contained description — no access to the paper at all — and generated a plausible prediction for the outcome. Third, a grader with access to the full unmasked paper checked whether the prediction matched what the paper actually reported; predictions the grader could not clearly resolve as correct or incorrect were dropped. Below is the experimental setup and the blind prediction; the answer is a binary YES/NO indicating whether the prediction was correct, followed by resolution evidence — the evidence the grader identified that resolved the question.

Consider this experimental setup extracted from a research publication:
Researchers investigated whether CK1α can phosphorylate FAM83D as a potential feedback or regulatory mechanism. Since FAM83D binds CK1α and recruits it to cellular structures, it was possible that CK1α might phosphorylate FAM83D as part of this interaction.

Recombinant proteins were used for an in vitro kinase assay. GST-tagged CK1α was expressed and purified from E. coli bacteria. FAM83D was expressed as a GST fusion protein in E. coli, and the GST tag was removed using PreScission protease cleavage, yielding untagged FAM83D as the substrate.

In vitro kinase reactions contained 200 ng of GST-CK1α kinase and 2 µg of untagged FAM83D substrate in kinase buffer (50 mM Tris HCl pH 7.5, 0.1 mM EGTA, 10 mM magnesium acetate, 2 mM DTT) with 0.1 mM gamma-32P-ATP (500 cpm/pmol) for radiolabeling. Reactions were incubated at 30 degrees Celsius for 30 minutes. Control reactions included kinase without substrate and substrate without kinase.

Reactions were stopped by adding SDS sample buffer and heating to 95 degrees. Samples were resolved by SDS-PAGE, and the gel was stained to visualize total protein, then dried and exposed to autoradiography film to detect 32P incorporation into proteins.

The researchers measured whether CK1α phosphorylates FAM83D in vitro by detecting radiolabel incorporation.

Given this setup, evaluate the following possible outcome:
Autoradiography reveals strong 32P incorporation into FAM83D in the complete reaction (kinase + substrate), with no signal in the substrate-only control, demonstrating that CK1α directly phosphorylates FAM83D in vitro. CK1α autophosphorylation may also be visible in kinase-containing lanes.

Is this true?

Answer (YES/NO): NO